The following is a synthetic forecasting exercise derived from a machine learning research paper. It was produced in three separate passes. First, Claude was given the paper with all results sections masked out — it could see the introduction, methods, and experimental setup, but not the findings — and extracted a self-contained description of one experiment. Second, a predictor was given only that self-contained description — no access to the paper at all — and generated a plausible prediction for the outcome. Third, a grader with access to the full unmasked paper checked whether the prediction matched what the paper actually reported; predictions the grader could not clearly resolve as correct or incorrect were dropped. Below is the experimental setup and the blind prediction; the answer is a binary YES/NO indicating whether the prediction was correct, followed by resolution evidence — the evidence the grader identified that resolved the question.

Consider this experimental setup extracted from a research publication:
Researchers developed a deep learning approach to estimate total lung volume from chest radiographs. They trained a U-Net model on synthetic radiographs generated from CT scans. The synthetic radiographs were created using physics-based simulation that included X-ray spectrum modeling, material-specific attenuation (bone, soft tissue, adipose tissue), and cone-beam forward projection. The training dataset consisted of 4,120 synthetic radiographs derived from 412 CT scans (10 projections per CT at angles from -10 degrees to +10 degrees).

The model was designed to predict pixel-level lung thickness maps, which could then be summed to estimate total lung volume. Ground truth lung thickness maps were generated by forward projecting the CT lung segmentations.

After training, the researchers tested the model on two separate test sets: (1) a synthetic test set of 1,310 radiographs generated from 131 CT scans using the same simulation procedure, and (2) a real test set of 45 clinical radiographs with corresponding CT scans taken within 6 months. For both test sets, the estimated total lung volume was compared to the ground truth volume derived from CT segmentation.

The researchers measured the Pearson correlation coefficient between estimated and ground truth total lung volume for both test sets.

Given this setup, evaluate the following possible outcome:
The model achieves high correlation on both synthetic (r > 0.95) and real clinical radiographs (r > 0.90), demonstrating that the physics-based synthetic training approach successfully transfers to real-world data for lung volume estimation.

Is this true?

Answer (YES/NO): NO